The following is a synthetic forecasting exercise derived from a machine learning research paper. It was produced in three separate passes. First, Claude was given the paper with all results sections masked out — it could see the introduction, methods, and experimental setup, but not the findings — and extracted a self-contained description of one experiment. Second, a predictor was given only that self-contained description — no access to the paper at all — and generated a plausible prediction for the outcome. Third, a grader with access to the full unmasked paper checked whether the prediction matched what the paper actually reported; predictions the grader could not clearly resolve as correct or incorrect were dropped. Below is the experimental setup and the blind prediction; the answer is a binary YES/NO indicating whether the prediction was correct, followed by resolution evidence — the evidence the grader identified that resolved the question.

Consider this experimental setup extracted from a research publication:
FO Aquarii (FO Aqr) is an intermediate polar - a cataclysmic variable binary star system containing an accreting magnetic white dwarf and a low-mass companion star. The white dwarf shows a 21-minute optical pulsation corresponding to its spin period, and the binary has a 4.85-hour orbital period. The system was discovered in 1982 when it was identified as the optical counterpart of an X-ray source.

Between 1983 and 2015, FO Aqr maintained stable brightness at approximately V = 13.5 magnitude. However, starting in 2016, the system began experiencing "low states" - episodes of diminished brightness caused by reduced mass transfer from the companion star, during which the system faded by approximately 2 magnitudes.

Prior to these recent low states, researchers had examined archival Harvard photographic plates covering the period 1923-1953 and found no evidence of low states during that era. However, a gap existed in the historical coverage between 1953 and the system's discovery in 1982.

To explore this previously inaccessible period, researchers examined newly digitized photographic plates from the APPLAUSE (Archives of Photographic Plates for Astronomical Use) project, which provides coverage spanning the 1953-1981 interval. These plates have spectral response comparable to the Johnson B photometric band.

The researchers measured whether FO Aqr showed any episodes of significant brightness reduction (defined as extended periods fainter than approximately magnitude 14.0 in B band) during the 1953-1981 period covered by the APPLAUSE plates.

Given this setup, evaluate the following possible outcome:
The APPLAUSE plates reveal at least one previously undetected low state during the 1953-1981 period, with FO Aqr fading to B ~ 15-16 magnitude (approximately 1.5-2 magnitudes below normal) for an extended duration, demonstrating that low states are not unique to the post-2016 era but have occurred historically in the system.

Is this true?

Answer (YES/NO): NO